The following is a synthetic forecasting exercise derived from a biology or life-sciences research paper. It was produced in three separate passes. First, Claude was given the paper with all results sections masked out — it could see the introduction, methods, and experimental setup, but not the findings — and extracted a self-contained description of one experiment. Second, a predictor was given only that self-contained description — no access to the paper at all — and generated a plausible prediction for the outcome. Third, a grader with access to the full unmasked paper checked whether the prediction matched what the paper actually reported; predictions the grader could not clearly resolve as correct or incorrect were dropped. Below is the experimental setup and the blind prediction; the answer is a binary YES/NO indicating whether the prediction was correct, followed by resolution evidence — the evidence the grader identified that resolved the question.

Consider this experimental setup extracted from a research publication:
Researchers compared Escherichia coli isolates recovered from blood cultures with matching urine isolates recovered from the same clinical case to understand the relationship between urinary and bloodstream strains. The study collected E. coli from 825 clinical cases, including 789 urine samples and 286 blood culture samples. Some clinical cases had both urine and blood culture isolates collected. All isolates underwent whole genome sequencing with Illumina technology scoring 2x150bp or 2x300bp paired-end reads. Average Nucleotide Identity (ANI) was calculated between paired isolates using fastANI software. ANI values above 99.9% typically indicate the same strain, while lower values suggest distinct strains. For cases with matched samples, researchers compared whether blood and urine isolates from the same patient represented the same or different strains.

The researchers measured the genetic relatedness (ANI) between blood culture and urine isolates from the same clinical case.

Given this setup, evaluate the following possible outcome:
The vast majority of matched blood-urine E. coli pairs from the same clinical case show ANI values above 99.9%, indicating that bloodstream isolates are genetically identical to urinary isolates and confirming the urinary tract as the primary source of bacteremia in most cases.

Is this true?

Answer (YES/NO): YES